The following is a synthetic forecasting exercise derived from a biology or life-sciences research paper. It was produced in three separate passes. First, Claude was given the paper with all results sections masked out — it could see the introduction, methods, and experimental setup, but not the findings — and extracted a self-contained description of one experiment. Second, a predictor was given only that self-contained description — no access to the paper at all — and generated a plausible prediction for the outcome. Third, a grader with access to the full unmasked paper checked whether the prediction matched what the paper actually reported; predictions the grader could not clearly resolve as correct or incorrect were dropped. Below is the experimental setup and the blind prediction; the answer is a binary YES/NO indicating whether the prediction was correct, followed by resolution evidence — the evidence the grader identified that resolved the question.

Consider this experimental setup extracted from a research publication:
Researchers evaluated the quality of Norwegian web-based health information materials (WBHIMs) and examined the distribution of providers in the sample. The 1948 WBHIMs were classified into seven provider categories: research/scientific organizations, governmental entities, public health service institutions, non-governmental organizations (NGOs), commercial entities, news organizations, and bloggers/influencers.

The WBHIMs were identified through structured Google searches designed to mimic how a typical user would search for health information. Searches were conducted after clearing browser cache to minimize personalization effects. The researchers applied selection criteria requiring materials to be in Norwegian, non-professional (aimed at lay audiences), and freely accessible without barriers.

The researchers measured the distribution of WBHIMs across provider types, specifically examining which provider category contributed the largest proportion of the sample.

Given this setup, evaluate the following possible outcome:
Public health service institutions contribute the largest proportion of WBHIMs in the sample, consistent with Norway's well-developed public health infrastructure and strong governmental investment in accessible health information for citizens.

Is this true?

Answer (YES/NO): NO